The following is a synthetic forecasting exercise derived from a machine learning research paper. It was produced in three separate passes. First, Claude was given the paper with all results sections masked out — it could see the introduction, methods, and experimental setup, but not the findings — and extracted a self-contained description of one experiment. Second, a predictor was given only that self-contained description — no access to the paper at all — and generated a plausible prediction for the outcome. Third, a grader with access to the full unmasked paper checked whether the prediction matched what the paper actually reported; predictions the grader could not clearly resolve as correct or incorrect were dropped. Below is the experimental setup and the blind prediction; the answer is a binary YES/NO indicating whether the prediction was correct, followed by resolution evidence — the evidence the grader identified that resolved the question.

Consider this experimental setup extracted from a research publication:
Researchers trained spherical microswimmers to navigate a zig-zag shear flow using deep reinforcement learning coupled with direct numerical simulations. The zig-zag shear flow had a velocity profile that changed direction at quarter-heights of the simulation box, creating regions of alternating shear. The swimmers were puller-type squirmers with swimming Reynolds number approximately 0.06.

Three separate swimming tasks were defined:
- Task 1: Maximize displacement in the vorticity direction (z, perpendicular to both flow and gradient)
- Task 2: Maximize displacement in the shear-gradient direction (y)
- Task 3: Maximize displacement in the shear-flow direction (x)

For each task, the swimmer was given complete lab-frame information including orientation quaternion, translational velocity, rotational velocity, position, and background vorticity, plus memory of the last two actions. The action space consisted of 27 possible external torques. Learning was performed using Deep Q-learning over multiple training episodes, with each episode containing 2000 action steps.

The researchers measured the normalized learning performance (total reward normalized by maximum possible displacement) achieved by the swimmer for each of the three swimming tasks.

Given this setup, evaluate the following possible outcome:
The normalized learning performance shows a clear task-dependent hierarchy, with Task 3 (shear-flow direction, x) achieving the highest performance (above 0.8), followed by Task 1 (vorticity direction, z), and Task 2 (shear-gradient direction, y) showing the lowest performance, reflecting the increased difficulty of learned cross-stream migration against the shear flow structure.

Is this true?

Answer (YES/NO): NO